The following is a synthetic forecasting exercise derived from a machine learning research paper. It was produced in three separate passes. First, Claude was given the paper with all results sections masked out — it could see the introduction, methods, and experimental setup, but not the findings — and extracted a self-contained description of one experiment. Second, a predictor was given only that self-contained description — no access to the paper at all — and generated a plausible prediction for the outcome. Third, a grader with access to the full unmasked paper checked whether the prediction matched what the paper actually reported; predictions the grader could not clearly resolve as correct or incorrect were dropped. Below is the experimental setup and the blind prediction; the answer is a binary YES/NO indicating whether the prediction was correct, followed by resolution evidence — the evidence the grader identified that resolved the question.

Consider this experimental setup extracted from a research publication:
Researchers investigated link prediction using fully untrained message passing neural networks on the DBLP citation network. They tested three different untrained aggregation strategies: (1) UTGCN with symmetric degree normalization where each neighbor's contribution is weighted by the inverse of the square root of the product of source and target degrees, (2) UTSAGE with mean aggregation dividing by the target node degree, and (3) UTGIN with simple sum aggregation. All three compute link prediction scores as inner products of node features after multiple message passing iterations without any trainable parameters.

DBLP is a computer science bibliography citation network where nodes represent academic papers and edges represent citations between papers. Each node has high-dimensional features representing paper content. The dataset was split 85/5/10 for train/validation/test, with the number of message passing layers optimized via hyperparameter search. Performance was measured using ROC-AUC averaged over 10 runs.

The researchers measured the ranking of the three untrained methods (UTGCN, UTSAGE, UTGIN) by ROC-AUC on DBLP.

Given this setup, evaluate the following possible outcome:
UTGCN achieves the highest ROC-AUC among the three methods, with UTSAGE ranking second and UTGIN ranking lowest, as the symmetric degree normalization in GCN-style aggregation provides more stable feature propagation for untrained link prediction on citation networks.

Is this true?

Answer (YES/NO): YES